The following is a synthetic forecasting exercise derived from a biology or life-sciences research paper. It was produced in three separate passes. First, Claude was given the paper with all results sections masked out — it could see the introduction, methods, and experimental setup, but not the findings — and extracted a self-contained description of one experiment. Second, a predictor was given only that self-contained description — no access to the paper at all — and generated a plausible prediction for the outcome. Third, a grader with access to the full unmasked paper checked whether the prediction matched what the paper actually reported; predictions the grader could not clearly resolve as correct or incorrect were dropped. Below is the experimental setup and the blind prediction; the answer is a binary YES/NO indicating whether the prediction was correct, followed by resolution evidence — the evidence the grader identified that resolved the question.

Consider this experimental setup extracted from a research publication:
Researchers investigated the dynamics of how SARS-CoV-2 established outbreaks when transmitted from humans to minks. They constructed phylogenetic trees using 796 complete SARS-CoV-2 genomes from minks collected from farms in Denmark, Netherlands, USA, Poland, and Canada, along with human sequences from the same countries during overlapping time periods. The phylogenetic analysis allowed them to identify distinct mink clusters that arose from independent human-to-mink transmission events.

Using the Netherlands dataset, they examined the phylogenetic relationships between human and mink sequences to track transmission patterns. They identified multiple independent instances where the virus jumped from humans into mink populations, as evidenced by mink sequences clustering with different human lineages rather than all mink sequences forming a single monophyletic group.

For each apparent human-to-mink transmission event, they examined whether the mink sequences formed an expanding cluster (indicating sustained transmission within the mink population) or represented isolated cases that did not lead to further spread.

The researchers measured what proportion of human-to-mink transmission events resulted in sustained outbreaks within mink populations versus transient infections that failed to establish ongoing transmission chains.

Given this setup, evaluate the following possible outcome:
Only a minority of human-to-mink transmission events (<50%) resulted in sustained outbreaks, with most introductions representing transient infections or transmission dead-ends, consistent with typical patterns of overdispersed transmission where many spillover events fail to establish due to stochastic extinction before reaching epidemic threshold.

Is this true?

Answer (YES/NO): YES